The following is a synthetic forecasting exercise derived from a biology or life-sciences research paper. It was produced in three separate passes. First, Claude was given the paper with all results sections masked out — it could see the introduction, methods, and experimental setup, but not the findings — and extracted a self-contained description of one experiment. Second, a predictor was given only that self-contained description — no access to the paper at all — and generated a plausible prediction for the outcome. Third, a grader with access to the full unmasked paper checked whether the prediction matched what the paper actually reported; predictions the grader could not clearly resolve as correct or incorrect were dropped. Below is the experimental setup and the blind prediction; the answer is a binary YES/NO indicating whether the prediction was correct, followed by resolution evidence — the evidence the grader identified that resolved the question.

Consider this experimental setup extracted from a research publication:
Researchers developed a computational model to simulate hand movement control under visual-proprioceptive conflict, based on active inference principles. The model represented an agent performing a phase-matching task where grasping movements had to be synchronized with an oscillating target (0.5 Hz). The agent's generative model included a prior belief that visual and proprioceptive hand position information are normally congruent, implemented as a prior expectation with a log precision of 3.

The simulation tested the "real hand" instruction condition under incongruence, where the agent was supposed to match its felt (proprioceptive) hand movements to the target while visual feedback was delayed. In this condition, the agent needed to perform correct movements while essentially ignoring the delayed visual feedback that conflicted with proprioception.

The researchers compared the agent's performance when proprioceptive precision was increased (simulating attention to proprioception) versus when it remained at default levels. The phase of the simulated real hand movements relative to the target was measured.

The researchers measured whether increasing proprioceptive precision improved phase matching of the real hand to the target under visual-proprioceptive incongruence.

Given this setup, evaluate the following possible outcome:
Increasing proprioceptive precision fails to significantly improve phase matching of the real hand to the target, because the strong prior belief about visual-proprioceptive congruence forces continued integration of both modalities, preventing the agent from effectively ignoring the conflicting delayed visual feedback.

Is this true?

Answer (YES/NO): NO